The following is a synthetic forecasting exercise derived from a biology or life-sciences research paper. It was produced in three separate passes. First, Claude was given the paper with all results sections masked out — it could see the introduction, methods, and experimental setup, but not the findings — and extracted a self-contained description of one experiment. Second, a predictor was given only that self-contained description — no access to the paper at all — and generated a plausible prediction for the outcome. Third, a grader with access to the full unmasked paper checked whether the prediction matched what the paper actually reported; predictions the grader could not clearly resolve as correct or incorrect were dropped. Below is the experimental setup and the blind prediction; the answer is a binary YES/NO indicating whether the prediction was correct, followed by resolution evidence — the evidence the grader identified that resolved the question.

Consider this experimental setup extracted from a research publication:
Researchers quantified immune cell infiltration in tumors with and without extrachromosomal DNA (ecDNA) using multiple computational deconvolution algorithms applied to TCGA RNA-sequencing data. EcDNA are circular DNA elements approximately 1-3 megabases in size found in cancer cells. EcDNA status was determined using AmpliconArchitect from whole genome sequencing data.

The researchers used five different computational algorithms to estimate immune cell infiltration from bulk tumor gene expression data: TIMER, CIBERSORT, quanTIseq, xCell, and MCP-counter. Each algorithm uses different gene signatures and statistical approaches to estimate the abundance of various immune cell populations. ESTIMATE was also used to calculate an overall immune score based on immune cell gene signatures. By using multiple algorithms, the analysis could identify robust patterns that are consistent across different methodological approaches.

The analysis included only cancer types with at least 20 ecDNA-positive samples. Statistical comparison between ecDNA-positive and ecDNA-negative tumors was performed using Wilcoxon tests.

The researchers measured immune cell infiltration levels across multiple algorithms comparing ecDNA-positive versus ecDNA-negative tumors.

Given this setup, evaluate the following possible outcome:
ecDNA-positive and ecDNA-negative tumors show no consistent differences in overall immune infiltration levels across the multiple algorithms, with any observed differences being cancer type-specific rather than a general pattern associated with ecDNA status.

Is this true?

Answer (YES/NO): NO